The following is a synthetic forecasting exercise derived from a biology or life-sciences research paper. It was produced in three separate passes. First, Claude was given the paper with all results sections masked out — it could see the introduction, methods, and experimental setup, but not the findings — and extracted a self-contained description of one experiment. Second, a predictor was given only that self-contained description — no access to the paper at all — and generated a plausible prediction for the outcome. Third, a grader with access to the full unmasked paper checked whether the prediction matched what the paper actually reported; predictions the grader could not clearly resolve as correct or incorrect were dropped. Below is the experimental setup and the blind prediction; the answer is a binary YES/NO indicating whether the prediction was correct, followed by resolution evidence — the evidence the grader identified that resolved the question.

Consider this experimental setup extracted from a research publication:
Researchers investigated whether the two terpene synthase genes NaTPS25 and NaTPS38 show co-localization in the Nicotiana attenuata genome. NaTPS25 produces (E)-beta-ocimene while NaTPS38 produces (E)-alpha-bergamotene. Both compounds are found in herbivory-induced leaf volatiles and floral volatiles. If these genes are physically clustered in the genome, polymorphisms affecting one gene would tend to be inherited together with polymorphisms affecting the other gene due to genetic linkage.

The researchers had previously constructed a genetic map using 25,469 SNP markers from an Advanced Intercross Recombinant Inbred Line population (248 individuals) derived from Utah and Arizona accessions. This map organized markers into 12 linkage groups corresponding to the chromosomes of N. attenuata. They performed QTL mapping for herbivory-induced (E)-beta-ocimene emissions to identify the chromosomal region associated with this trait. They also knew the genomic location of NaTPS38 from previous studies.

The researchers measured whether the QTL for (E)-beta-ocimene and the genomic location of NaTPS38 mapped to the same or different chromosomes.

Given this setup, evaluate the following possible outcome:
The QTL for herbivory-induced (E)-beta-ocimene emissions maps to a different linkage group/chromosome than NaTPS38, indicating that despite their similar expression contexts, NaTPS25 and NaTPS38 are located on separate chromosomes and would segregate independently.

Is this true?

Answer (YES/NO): NO